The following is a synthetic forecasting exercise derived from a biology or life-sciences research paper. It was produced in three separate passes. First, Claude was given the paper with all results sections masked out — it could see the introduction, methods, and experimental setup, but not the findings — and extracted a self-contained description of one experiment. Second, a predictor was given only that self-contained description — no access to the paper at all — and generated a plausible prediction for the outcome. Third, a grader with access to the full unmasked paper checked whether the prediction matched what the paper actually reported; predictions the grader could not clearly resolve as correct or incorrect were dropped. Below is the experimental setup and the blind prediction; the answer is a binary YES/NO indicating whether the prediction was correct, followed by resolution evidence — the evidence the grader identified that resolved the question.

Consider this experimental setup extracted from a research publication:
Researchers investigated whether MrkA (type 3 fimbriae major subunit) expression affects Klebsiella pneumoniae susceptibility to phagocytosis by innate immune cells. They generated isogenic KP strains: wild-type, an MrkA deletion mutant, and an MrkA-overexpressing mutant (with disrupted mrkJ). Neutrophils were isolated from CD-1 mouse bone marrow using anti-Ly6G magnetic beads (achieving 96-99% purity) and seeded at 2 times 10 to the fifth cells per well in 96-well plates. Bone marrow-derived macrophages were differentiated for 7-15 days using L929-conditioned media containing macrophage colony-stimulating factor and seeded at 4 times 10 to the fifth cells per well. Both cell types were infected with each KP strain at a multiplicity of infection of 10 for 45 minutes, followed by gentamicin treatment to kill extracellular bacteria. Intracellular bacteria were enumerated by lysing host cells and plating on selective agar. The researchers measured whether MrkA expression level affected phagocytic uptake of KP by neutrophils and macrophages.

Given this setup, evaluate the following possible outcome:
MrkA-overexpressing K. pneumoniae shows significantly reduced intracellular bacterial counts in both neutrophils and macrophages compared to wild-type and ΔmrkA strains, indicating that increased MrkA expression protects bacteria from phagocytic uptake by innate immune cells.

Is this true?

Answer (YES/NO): NO